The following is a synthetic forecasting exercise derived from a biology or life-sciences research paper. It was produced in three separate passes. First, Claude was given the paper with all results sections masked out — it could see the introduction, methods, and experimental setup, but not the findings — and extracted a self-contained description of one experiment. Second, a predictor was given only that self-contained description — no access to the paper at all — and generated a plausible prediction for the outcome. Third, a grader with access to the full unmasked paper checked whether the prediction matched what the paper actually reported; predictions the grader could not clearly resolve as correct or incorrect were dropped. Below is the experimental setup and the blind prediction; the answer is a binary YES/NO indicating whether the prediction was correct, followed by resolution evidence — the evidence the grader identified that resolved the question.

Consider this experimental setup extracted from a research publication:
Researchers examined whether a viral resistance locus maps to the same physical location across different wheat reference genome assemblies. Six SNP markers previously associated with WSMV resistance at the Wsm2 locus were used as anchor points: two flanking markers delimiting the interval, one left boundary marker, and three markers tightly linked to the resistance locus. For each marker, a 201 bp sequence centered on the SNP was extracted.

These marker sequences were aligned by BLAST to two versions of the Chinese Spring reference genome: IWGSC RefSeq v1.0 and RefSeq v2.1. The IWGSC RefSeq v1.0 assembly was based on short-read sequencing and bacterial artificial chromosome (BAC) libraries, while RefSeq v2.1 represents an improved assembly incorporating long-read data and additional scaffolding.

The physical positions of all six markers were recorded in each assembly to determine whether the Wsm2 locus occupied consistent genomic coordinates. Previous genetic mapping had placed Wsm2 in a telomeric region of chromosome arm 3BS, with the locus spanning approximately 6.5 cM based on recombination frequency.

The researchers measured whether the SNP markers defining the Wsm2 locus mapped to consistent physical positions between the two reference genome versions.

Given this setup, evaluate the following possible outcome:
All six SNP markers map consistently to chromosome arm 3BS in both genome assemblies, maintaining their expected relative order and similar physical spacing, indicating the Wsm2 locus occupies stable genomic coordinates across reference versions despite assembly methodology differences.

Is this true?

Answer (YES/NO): NO